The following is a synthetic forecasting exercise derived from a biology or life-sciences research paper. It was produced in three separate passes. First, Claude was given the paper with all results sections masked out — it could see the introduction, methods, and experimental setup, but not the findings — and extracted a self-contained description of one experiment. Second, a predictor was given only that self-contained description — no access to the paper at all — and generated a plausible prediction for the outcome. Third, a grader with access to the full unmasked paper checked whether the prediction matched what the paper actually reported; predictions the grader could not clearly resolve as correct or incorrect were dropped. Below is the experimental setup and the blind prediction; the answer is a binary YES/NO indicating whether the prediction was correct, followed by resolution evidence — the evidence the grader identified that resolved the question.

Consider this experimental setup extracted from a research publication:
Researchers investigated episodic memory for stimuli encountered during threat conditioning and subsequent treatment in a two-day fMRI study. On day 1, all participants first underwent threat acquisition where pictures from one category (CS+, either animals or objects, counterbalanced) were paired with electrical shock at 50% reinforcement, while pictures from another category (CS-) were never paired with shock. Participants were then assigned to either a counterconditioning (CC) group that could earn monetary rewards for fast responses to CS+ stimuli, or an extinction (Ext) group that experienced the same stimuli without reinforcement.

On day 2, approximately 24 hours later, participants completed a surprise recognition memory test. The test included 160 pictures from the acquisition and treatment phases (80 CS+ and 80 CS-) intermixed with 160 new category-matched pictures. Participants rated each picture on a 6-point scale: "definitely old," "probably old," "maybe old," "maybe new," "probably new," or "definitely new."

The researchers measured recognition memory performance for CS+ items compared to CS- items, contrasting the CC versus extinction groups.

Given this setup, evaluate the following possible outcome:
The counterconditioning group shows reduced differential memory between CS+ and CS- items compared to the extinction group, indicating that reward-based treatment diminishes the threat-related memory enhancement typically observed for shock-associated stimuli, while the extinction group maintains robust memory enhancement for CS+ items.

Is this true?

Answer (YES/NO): NO